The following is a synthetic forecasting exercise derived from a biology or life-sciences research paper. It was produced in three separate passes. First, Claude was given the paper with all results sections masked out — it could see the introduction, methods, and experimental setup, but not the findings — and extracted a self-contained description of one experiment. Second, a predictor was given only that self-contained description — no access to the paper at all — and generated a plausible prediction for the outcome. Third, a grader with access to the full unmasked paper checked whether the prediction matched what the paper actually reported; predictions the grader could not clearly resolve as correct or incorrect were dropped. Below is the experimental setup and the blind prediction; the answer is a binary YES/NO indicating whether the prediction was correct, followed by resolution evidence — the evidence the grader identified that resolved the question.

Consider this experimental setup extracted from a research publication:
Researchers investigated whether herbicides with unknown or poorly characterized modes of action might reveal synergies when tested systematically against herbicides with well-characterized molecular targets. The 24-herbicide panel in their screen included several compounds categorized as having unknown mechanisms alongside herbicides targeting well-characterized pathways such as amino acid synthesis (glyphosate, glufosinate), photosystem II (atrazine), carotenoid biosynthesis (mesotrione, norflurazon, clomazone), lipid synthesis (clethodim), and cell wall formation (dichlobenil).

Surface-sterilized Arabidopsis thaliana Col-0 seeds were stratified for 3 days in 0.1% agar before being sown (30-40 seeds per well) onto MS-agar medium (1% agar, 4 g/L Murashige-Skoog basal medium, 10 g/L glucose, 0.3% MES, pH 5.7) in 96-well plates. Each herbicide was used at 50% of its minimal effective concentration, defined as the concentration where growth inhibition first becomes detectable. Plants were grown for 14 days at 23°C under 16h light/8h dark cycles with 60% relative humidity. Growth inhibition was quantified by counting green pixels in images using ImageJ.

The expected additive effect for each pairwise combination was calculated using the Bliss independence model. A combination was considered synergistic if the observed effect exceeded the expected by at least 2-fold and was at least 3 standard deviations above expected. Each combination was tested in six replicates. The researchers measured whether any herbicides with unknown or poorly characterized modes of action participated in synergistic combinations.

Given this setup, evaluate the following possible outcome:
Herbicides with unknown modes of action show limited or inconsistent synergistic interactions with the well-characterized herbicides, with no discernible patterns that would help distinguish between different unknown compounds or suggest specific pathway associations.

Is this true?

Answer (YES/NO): YES